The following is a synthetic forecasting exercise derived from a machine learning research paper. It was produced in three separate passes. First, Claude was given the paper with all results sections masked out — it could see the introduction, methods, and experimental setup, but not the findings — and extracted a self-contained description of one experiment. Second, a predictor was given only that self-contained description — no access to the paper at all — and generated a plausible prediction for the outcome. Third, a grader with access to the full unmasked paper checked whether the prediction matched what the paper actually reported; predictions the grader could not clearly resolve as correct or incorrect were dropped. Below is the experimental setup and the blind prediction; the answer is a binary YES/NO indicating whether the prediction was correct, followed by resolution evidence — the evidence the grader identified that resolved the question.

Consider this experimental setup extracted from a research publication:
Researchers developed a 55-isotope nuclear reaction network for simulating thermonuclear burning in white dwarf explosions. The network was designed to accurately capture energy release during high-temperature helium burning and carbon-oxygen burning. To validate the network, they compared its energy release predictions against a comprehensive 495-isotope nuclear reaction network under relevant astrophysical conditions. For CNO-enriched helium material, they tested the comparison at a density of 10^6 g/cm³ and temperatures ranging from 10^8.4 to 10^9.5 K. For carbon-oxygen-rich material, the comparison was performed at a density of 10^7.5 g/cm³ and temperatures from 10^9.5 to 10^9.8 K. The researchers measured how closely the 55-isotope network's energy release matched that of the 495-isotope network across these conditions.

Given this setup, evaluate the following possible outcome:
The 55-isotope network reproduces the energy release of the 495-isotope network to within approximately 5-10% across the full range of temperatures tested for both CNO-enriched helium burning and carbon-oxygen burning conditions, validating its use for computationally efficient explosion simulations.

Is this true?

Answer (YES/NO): NO